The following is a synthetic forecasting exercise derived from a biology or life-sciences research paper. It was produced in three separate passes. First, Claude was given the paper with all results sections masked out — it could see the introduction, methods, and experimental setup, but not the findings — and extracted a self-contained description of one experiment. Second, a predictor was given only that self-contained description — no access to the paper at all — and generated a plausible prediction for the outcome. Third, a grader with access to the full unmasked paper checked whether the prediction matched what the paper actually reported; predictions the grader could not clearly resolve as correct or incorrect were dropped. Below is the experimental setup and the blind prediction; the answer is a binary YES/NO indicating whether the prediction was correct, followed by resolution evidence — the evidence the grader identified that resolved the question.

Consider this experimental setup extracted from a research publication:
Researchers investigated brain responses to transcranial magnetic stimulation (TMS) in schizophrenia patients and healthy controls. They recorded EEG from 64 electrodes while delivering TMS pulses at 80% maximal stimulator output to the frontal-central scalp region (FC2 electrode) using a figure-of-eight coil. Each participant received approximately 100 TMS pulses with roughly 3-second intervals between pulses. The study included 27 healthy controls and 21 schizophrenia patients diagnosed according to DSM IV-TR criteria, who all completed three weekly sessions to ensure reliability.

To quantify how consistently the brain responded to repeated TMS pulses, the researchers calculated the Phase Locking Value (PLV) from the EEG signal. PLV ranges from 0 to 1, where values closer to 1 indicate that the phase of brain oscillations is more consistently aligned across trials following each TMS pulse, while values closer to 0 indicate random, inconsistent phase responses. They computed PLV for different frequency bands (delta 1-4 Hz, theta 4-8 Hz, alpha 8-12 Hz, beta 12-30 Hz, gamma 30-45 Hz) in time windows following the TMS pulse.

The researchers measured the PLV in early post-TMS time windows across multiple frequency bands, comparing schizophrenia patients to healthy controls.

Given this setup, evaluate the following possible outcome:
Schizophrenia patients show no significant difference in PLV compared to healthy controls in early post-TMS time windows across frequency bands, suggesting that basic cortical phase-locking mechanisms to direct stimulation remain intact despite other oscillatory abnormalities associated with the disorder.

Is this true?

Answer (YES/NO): NO